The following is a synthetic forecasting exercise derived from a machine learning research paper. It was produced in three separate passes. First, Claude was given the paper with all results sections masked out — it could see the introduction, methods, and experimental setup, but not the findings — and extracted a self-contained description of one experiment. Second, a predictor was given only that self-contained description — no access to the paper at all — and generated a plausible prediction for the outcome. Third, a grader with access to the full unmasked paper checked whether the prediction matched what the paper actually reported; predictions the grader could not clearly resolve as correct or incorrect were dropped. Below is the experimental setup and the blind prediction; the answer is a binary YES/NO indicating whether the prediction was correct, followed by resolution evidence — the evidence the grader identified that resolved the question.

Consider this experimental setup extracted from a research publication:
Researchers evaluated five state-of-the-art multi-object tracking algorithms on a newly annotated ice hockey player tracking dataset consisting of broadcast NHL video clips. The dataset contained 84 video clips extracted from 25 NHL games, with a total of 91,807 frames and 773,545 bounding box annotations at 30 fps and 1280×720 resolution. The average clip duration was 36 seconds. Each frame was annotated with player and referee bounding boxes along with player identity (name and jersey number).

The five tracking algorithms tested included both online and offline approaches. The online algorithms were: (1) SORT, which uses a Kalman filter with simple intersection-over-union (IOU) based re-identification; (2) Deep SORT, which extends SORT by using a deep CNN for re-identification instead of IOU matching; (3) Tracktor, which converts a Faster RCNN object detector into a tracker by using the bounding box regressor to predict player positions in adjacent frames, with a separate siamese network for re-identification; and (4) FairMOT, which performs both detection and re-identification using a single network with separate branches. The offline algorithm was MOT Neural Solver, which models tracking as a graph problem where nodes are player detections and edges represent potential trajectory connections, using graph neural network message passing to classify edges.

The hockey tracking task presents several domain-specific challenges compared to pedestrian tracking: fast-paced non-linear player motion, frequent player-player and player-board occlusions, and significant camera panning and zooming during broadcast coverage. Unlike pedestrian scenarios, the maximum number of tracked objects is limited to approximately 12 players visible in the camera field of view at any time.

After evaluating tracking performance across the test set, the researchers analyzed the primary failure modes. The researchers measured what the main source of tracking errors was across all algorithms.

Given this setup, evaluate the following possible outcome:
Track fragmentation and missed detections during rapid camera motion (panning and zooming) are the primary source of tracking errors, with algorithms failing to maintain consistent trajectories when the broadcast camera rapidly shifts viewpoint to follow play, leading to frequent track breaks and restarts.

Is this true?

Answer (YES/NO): NO